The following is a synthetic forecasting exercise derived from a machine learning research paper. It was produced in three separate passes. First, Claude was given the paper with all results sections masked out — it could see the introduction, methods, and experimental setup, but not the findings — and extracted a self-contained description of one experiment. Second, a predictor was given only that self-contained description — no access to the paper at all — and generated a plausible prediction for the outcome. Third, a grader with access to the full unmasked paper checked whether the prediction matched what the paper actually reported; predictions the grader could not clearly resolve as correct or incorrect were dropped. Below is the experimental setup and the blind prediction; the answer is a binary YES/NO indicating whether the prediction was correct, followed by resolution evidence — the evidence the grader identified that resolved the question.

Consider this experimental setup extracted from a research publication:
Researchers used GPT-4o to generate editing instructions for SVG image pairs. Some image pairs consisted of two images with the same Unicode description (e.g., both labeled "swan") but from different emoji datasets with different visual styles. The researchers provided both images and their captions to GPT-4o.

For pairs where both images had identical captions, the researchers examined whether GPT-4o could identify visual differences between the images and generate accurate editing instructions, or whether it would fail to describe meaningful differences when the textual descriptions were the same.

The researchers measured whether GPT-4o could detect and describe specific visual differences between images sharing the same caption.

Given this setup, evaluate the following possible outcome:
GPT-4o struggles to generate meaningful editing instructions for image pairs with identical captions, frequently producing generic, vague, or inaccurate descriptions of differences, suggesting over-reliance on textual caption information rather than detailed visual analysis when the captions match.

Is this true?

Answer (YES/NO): NO